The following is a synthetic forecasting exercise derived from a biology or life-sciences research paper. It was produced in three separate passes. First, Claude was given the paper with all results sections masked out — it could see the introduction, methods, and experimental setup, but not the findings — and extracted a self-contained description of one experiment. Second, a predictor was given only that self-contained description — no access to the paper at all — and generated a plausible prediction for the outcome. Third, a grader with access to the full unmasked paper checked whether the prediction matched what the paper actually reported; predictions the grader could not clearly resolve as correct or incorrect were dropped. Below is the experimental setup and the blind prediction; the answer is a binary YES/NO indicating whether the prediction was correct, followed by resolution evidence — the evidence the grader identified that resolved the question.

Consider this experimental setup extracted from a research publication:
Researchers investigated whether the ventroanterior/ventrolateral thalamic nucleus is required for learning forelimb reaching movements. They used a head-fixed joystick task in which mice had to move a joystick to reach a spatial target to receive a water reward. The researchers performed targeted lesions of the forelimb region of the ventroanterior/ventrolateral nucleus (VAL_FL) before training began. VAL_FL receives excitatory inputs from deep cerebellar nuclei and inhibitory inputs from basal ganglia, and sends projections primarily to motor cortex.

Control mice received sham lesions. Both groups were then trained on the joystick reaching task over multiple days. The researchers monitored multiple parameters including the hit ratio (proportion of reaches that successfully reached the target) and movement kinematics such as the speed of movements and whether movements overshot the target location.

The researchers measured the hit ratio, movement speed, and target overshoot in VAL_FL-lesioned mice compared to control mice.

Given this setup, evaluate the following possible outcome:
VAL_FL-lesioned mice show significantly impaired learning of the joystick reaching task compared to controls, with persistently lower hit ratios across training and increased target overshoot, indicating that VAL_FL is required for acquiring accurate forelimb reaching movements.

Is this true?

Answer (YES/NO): NO